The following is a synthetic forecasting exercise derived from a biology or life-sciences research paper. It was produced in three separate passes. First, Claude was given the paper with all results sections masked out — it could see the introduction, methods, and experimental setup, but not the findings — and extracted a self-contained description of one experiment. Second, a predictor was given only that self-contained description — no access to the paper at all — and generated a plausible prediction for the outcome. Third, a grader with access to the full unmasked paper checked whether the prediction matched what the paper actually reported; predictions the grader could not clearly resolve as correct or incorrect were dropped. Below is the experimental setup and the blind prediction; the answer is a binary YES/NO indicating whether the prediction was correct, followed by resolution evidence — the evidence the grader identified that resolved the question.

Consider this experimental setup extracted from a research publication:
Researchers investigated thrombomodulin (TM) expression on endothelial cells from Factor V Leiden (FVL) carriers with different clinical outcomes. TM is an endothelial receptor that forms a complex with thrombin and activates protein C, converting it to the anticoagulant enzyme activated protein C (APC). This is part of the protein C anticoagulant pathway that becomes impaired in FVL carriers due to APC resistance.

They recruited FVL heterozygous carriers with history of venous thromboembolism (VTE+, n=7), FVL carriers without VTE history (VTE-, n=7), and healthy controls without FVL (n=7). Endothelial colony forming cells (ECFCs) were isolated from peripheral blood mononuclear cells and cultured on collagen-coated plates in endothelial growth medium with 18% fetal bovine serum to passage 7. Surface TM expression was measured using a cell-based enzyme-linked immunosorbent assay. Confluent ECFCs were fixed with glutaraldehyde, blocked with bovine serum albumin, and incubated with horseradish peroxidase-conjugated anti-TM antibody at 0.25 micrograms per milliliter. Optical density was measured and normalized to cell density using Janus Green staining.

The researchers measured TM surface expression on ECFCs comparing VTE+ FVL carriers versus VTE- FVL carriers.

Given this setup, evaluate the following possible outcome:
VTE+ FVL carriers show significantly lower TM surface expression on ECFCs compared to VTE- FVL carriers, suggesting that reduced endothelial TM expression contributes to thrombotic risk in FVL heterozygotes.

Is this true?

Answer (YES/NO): NO